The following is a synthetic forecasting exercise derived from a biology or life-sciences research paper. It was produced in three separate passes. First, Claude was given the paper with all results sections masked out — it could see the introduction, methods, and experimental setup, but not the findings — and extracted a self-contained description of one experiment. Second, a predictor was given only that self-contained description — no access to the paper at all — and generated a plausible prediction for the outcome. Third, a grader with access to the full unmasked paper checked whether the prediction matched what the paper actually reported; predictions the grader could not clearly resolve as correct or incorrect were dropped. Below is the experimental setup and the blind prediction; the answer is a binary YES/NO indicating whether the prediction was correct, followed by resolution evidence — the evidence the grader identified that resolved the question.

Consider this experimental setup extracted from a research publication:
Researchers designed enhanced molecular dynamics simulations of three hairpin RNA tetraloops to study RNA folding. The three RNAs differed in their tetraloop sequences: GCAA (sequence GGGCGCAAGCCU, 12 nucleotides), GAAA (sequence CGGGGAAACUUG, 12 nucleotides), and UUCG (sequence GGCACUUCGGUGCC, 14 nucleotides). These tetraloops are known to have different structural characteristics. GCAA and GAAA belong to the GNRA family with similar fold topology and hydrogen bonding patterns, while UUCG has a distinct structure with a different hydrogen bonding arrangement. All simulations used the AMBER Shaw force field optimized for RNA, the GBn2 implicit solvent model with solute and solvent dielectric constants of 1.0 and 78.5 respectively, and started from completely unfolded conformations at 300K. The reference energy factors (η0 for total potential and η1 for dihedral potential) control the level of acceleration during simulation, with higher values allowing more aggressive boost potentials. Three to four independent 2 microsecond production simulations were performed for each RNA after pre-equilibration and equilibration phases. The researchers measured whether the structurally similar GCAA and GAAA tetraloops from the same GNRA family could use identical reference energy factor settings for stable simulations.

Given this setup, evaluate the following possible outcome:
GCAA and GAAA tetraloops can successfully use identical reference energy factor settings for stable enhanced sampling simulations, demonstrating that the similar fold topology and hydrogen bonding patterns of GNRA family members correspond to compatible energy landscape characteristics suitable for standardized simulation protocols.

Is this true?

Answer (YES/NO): NO